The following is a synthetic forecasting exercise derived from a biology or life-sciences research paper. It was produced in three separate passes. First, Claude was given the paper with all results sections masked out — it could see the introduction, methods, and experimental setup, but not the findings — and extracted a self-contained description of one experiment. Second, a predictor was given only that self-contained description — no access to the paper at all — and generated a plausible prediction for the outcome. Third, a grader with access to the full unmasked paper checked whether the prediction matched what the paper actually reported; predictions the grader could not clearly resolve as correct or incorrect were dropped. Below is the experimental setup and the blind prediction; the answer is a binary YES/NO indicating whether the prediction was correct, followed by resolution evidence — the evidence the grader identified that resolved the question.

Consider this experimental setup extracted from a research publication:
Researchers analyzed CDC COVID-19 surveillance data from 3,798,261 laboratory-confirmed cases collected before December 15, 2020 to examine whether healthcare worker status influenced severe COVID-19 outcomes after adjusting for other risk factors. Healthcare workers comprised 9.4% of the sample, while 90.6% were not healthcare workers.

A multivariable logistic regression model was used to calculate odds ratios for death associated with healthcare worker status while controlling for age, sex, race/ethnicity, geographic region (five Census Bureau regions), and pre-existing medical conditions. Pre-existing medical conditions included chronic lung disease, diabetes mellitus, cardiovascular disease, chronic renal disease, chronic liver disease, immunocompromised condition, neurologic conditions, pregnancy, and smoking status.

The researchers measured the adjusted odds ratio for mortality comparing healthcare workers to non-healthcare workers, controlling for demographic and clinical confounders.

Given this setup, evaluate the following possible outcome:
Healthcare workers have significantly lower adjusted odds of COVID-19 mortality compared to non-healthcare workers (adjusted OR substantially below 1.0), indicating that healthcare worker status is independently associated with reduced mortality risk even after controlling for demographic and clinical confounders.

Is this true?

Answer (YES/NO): YES